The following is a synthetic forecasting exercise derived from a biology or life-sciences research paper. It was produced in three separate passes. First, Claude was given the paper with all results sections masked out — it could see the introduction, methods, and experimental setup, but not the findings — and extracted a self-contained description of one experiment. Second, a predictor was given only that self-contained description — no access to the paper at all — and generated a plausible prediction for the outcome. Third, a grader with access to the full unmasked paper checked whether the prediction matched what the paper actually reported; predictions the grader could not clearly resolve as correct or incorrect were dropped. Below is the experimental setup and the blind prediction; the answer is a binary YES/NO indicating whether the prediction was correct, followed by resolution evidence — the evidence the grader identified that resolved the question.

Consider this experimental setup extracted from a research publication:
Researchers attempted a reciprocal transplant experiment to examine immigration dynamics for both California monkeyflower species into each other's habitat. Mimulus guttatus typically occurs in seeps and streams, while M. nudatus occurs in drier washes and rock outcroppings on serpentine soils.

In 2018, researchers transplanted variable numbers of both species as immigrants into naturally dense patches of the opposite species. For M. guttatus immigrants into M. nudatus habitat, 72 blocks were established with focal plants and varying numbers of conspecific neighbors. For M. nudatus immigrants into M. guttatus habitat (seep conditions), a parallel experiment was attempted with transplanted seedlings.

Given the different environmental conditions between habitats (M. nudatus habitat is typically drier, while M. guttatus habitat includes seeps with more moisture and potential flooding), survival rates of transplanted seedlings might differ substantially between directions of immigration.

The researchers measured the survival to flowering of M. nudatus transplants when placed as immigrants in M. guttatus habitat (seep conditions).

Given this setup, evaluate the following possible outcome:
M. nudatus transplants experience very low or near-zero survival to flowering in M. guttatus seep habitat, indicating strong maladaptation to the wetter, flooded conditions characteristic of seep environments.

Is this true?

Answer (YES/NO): YES